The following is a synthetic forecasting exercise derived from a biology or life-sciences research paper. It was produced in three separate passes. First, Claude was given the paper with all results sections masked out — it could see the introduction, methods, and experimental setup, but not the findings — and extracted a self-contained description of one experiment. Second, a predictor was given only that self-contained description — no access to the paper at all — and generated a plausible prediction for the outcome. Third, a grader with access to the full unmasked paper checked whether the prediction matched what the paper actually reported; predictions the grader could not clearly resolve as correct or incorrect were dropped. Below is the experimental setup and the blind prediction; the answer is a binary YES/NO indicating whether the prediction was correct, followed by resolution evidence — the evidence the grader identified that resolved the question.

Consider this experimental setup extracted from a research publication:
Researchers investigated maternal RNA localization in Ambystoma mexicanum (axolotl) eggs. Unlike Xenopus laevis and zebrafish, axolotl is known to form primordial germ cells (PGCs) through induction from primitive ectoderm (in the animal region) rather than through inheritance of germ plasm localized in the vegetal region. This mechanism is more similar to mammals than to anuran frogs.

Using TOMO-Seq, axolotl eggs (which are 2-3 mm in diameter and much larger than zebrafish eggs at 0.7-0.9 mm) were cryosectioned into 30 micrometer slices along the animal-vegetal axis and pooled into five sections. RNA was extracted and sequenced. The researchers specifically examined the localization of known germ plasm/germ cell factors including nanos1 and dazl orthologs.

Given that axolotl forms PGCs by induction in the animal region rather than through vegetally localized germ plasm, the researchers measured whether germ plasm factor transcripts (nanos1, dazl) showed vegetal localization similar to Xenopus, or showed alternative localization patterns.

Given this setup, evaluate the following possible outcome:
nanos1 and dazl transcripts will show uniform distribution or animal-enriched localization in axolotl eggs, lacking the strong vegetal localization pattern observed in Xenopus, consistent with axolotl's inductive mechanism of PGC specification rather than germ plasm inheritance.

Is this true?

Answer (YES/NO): NO